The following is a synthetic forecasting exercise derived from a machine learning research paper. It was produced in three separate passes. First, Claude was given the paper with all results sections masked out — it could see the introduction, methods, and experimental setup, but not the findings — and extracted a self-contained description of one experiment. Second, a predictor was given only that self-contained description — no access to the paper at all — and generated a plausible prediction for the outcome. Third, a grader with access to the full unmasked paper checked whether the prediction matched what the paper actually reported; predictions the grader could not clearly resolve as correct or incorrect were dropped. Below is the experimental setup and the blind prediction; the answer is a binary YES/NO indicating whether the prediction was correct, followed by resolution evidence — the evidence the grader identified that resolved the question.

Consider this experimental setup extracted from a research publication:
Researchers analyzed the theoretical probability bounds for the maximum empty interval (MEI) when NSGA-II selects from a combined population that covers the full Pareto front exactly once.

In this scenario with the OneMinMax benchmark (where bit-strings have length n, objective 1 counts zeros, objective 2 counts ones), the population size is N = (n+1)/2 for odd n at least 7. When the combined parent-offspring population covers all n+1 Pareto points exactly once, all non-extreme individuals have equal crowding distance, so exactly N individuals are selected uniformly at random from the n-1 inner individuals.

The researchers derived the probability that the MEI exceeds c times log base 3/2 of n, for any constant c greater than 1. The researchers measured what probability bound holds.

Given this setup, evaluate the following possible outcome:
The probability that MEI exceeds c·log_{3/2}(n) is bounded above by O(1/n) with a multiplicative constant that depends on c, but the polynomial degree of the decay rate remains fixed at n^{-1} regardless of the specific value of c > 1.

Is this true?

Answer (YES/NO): NO